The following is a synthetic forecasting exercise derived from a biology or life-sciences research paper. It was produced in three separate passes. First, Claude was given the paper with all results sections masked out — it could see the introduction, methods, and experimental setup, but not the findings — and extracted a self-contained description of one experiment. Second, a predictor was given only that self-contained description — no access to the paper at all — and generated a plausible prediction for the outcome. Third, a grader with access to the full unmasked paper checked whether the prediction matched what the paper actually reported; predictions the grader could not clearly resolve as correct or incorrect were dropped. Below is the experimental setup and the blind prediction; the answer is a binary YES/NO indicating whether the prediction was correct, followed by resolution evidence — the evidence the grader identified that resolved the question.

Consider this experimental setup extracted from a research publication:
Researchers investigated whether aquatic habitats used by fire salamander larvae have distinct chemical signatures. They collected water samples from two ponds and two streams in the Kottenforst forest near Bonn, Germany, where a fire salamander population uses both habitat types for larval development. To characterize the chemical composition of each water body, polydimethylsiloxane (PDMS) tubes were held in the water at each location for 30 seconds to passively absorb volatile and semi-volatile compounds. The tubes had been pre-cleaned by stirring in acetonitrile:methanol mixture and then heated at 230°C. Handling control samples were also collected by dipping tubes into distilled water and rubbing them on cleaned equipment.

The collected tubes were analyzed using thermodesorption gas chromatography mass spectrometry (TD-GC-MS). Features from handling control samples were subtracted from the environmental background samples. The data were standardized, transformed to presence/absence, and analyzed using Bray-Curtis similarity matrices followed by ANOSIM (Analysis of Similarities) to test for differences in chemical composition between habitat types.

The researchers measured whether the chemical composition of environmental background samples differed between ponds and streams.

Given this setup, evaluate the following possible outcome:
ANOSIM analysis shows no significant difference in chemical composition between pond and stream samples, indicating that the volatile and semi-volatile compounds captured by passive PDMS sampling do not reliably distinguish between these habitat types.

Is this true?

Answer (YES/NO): NO